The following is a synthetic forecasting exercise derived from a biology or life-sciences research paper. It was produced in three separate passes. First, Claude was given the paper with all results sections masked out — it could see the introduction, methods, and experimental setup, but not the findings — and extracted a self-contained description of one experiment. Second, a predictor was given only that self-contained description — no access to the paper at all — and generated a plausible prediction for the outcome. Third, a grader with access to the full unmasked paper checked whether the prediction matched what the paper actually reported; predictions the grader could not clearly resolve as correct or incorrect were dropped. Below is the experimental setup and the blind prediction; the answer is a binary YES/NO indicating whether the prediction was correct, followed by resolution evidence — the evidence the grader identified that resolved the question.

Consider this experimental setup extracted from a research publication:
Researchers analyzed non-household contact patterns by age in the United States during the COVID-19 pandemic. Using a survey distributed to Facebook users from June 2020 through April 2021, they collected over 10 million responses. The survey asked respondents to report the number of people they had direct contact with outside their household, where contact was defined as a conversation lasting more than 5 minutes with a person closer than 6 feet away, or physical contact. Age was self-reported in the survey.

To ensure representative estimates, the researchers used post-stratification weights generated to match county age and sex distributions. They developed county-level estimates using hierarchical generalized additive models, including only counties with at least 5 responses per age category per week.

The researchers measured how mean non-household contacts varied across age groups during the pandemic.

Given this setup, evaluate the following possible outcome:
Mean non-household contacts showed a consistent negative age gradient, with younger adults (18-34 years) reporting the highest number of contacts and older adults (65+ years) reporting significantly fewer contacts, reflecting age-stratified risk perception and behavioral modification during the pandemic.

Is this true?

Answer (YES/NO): NO